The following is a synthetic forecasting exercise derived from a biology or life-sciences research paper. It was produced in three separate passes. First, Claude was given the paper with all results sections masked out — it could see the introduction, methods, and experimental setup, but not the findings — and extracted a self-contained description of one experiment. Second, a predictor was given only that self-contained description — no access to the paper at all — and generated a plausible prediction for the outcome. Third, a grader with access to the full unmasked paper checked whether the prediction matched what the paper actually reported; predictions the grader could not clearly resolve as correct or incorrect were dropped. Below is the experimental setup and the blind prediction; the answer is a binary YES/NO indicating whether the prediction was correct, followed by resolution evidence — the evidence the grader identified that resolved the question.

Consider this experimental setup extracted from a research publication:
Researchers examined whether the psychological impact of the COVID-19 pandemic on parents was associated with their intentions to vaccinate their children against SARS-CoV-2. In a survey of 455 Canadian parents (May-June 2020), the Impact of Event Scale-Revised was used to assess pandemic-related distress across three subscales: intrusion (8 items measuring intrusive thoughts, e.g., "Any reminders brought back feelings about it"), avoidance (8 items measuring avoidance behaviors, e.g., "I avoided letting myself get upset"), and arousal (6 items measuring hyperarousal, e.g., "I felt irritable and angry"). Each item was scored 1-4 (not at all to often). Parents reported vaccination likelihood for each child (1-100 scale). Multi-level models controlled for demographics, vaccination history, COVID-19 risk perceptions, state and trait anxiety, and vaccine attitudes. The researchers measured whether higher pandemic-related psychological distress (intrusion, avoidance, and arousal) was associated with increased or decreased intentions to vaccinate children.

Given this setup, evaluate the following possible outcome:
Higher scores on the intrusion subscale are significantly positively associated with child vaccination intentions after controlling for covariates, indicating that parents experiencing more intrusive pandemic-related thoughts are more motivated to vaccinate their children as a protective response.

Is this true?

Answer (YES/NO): NO